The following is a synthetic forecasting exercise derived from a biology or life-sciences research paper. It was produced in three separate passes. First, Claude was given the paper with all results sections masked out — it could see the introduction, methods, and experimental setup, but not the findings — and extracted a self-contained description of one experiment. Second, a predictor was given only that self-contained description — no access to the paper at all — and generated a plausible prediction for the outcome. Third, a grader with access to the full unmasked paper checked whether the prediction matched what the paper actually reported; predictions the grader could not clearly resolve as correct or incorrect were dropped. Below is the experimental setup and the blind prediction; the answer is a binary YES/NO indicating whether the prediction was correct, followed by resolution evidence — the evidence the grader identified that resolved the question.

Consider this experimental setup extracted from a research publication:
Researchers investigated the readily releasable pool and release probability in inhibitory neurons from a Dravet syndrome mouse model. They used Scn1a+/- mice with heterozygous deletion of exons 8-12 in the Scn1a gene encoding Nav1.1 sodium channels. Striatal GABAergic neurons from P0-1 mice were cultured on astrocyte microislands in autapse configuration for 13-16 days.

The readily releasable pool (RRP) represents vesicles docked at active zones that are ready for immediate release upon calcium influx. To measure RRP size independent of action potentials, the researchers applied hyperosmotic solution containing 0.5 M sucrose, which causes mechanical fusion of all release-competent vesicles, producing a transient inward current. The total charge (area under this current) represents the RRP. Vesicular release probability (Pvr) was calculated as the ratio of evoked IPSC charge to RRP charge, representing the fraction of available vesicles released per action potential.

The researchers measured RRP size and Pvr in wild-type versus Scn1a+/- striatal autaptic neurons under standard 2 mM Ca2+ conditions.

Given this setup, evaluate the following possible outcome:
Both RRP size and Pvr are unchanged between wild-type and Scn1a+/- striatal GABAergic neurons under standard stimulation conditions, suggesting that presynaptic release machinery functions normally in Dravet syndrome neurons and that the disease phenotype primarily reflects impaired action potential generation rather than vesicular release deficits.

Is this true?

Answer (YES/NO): NO